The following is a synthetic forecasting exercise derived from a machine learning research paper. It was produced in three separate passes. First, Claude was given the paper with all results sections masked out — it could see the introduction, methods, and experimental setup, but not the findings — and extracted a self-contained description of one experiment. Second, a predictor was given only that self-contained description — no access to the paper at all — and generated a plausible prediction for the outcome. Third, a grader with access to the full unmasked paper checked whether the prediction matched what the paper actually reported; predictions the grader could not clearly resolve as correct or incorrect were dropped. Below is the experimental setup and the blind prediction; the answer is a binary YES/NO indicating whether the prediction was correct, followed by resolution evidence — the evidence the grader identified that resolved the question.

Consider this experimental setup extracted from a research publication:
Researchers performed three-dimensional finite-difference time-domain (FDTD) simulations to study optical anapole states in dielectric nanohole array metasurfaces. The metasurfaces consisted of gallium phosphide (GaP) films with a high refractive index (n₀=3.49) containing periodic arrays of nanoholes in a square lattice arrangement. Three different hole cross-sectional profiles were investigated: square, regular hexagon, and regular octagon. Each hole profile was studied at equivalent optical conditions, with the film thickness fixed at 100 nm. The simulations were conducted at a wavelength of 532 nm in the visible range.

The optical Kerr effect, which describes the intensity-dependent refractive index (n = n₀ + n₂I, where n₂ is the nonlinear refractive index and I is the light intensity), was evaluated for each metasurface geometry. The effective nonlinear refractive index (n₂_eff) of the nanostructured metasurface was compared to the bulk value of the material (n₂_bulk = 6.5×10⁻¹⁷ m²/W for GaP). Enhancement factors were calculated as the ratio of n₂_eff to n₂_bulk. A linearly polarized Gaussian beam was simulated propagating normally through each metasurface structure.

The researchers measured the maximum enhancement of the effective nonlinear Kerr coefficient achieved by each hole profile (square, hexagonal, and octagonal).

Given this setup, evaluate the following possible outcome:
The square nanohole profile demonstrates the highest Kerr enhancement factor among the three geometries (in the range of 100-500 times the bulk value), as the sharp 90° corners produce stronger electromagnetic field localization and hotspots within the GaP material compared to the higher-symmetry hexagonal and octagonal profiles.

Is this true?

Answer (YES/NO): NO